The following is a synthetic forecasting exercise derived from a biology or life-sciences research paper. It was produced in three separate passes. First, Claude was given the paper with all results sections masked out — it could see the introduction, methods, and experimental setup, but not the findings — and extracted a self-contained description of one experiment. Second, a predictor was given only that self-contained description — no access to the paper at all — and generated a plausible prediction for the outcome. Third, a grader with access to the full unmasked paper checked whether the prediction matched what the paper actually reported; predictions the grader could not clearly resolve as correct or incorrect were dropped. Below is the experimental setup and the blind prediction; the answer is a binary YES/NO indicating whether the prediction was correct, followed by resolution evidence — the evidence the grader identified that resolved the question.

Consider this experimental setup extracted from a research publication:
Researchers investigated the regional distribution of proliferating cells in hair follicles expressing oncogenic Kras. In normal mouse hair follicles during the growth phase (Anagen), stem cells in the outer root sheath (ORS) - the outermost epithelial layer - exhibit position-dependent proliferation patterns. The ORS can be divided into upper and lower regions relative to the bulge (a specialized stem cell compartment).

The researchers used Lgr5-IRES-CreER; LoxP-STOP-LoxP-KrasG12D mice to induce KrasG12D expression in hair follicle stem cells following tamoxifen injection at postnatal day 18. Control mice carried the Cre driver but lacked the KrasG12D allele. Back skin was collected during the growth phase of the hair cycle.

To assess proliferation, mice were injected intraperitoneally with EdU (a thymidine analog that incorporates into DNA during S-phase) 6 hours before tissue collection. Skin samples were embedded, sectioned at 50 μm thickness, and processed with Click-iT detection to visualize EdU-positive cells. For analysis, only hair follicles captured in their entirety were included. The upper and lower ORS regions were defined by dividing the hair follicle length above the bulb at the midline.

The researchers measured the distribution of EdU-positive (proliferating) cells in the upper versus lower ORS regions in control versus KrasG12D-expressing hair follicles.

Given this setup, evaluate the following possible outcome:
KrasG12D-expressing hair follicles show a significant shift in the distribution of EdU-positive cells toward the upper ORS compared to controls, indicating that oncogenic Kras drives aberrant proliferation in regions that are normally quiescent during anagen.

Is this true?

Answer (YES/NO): YES